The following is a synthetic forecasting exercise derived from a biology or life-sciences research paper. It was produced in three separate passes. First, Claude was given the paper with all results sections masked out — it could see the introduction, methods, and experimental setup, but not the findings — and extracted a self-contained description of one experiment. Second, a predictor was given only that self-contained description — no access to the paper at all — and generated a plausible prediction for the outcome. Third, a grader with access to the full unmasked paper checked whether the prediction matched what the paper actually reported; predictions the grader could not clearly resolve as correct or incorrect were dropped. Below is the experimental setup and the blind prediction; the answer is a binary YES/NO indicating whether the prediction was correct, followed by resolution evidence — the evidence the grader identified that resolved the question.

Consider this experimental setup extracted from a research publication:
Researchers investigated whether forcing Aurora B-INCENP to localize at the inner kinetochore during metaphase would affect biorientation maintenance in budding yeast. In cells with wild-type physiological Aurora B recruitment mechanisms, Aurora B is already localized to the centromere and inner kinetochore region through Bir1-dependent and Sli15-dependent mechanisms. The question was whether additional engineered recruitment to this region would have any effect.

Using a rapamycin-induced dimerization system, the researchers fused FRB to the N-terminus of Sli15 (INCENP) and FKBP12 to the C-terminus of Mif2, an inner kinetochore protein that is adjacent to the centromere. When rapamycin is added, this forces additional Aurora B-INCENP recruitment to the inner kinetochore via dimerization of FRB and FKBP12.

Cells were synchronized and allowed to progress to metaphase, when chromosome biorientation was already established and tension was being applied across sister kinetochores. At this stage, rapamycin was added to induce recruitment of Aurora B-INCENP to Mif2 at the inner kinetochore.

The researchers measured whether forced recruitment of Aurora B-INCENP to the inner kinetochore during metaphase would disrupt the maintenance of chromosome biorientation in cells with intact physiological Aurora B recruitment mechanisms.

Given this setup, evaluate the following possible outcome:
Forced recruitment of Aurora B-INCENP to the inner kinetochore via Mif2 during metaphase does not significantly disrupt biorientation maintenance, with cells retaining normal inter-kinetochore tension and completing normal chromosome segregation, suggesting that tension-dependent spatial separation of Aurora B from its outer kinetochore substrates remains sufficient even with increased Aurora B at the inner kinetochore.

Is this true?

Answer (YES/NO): YES